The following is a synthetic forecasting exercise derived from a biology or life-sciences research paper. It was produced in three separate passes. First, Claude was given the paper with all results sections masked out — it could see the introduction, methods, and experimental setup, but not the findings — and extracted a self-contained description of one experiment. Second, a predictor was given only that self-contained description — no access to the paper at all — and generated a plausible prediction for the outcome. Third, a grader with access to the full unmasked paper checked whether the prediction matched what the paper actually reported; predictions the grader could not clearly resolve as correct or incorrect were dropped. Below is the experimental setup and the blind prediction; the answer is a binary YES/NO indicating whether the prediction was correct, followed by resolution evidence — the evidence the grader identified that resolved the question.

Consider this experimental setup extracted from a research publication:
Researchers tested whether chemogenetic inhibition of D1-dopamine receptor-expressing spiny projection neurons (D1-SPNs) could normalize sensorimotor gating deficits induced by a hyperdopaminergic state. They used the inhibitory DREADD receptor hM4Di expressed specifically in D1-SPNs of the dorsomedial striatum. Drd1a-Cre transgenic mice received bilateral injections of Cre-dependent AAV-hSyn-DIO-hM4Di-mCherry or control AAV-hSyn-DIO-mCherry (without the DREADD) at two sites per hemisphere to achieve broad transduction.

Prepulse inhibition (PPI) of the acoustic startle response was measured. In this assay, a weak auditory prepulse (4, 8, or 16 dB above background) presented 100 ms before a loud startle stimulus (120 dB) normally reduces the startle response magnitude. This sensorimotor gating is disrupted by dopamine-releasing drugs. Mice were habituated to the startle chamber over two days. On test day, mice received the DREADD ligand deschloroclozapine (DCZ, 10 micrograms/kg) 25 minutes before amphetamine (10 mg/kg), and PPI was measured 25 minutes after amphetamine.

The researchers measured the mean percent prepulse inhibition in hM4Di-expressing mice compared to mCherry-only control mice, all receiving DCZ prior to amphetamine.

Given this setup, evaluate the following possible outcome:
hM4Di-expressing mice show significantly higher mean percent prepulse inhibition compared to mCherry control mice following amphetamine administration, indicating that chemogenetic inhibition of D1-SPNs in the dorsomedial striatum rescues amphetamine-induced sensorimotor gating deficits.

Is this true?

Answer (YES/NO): YES